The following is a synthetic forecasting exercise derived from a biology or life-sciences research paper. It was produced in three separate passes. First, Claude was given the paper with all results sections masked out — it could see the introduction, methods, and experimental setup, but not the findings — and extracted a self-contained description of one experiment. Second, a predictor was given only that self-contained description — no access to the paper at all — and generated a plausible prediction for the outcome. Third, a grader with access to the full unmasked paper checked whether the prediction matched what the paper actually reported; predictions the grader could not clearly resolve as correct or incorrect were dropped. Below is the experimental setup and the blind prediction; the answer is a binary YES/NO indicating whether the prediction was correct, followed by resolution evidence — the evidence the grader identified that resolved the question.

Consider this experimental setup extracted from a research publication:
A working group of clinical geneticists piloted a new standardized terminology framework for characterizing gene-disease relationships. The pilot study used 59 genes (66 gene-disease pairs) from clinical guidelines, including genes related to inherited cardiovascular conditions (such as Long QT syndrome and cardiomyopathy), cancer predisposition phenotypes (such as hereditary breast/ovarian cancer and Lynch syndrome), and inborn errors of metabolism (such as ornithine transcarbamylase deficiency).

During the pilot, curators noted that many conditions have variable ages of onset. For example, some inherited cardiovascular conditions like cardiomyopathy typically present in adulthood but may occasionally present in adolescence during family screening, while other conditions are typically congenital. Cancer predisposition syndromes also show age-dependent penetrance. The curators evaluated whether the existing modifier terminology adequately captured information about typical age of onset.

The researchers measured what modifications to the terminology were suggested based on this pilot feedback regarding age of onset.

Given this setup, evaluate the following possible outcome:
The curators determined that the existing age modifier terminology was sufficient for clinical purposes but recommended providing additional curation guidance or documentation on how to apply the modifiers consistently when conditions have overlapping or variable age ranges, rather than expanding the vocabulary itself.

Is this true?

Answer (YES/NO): NO